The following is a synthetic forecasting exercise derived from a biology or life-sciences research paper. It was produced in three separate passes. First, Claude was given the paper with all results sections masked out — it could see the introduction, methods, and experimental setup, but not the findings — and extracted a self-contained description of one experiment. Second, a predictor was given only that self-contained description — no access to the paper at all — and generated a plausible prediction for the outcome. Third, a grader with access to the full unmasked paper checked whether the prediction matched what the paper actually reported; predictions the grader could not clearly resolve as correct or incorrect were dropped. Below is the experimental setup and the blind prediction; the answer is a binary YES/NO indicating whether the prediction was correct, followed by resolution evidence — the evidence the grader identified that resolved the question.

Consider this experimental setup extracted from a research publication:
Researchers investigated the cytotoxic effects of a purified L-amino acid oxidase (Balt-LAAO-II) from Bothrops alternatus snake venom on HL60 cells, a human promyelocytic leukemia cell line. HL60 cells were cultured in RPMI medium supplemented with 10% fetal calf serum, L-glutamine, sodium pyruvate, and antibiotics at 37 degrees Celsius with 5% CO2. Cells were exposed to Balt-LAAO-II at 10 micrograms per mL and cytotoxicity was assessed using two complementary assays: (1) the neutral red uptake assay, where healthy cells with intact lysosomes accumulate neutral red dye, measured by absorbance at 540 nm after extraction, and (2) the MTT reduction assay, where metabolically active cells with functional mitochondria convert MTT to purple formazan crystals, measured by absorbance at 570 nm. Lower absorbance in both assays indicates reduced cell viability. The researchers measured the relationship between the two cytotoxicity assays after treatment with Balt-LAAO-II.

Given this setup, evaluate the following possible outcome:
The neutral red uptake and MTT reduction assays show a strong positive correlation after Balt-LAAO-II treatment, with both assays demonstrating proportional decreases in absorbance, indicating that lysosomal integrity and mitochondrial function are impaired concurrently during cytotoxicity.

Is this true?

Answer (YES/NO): YES